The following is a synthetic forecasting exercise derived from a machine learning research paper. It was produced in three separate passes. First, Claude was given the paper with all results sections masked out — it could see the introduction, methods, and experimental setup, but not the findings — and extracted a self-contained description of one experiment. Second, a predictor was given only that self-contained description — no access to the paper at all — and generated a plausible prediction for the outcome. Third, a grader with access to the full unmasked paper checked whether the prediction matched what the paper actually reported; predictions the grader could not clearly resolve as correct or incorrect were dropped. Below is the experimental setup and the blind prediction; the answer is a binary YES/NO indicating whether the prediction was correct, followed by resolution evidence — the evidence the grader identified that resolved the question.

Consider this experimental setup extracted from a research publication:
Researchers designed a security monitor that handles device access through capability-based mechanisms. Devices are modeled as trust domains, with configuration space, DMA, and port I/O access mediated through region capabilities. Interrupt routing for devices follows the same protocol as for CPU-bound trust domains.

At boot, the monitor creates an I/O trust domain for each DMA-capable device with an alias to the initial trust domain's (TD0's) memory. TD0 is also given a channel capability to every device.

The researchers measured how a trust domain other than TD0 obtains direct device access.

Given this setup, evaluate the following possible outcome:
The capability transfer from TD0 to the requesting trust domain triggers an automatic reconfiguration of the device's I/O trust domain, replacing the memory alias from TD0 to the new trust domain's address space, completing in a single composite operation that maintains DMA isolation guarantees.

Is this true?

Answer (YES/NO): NO